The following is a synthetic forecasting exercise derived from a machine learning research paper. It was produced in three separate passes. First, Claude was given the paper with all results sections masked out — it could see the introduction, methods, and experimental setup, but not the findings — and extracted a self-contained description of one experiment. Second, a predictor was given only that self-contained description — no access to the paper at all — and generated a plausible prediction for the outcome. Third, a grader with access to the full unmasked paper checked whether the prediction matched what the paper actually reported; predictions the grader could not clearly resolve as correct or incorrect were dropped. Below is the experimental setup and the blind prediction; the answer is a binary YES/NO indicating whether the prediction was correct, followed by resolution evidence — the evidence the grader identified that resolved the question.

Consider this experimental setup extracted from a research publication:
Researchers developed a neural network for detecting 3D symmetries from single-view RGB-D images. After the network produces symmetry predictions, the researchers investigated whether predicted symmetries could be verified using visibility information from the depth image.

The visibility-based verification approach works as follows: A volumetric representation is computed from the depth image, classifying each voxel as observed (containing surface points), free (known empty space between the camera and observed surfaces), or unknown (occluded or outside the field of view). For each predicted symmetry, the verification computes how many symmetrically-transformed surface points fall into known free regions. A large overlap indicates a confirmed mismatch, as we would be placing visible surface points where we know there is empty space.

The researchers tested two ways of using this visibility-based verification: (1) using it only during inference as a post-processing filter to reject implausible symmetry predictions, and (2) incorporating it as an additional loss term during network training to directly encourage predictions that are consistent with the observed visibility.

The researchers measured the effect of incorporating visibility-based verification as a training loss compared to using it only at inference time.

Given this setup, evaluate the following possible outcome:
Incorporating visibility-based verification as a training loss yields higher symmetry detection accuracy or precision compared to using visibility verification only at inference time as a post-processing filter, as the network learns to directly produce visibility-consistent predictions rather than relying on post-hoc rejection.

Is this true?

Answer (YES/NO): NO